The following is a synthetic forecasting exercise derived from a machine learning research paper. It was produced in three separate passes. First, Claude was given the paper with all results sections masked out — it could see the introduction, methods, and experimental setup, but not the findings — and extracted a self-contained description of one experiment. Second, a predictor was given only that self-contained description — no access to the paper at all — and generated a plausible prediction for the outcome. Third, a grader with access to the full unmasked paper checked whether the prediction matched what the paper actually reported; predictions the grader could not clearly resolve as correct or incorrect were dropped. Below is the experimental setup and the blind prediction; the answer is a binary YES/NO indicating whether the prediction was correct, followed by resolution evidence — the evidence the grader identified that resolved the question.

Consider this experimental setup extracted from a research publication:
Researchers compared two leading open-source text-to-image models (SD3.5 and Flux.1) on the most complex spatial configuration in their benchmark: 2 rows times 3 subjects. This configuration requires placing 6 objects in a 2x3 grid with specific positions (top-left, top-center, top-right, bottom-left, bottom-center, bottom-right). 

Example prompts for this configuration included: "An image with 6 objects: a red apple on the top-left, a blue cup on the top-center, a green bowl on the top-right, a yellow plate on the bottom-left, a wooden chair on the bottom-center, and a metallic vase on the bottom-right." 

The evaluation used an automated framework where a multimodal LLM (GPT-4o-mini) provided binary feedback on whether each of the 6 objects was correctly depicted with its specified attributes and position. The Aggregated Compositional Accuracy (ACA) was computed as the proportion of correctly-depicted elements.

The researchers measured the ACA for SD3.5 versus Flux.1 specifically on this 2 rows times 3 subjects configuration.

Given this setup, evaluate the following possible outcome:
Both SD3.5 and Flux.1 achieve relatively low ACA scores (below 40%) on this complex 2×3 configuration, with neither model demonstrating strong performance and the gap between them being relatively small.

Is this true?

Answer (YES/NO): NO